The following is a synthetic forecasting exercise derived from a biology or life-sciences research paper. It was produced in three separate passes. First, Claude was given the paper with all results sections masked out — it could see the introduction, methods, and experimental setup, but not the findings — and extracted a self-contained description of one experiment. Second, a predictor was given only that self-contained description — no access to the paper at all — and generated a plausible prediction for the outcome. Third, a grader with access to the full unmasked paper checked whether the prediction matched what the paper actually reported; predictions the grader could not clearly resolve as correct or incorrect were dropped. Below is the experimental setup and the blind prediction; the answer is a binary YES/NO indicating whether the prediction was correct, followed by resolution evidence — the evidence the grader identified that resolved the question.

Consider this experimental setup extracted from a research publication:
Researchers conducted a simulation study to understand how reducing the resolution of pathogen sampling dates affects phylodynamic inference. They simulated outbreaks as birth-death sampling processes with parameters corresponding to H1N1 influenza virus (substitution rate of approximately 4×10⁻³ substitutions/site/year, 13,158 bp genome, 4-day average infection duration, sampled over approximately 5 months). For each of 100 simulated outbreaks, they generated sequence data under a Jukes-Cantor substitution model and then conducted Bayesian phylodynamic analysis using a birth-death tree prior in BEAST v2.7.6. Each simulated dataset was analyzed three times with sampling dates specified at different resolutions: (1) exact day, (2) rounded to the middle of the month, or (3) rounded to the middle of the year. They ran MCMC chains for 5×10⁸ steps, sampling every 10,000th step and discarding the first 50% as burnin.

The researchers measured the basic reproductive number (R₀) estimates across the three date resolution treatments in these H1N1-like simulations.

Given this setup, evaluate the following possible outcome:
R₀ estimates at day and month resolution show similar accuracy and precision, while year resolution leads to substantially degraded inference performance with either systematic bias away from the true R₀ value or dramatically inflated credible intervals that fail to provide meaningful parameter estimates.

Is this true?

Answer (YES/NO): NO